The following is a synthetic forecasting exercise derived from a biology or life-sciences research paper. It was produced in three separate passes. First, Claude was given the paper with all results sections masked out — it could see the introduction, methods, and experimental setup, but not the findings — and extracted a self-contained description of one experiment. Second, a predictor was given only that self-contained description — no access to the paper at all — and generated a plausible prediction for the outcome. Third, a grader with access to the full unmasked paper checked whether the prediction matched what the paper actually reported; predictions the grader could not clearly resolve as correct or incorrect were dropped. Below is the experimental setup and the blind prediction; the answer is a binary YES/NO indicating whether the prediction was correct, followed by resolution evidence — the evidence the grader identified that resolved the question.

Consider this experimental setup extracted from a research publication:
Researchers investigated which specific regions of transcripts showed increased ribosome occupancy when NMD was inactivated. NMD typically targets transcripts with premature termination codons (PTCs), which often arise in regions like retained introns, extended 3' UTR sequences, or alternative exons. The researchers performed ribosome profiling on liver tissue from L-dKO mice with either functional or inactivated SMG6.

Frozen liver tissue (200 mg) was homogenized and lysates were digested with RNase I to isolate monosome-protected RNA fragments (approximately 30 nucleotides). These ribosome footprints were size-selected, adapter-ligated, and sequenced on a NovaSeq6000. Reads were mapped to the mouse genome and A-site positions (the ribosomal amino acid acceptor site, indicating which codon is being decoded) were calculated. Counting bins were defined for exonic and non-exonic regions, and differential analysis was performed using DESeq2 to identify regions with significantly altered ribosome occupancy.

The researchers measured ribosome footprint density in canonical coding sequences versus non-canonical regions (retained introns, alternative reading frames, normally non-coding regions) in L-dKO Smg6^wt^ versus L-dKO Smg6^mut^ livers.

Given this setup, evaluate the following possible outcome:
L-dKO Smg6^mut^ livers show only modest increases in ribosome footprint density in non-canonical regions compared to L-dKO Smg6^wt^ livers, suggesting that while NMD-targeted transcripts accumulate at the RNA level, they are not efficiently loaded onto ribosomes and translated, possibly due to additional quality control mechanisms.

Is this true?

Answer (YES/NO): NO